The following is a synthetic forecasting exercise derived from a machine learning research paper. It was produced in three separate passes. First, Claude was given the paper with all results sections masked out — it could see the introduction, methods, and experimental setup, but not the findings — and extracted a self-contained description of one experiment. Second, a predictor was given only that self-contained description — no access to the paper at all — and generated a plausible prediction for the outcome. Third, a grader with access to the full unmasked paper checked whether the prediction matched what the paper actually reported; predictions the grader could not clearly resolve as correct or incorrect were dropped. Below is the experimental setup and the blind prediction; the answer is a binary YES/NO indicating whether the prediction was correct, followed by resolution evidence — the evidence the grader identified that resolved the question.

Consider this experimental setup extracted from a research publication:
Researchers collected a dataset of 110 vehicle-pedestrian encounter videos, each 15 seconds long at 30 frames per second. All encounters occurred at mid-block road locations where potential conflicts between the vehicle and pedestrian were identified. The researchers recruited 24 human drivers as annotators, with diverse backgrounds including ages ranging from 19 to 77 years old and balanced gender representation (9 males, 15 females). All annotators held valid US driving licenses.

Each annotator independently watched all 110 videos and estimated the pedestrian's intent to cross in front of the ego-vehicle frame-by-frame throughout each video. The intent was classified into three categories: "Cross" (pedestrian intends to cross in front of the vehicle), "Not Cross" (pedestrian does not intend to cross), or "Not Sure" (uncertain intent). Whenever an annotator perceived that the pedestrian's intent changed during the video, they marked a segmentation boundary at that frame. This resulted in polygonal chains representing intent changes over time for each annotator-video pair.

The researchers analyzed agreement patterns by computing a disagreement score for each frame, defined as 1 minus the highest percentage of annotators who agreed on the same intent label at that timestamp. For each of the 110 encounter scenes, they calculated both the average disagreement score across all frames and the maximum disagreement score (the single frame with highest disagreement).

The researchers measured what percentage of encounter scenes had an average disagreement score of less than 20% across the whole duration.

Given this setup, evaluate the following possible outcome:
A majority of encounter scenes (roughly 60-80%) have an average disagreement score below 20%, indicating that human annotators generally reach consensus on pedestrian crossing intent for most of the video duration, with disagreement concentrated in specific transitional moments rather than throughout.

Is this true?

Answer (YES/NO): NO